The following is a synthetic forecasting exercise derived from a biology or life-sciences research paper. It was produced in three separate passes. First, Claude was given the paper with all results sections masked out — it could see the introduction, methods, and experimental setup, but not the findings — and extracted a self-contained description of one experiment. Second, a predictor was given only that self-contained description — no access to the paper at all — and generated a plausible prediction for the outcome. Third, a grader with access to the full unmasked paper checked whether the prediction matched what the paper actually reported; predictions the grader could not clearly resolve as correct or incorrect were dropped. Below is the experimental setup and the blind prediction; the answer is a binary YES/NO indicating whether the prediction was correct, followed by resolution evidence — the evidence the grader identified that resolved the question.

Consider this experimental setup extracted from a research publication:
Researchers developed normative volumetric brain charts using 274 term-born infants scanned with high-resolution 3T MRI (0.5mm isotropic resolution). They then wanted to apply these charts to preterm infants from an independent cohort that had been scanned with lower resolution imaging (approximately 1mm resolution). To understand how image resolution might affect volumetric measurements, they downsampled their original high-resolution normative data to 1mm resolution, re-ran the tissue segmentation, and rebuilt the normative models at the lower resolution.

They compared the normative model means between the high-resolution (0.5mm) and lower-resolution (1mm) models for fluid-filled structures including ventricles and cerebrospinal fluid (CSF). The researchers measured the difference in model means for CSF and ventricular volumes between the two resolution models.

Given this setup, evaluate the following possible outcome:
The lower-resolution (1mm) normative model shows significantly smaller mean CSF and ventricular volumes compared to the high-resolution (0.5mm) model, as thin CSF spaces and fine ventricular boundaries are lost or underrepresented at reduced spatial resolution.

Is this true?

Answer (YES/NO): NO